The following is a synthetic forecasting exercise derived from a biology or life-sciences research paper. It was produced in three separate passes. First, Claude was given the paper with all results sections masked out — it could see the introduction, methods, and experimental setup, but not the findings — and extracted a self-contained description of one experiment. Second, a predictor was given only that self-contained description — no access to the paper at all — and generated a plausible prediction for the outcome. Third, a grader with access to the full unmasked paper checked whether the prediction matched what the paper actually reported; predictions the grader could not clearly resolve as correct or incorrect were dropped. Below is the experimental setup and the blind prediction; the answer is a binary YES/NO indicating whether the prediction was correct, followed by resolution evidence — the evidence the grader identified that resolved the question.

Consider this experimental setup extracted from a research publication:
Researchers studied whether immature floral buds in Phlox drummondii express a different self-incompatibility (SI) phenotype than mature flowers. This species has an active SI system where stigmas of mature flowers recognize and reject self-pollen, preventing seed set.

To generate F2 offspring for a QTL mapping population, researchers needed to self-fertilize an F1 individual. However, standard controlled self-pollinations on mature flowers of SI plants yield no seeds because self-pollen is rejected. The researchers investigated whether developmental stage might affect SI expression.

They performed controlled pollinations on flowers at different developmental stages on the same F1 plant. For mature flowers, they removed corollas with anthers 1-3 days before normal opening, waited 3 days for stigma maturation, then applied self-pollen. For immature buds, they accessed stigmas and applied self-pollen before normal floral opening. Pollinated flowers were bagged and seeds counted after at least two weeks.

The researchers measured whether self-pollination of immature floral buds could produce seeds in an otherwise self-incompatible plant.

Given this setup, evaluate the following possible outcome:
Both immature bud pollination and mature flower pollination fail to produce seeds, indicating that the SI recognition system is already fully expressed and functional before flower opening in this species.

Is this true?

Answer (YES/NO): NO